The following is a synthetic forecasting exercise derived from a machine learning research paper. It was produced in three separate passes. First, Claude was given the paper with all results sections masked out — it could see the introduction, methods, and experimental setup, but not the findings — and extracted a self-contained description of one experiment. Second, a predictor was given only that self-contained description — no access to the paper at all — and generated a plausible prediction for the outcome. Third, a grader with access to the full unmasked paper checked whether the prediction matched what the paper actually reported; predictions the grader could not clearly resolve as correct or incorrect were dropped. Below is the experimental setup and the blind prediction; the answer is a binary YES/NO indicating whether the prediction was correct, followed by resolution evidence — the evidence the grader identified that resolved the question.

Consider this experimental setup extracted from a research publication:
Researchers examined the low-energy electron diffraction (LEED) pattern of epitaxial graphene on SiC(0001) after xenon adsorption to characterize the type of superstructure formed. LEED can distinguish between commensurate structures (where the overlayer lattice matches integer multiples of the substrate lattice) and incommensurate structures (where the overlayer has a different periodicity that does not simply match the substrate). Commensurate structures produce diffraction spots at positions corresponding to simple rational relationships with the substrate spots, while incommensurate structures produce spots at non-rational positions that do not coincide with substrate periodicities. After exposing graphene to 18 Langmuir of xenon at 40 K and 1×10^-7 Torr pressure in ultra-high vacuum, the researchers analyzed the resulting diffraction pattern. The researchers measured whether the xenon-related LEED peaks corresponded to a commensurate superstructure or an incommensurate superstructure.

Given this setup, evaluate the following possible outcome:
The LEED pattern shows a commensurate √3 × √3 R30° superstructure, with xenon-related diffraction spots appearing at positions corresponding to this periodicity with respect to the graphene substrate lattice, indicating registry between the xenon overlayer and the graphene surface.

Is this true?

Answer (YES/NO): NO